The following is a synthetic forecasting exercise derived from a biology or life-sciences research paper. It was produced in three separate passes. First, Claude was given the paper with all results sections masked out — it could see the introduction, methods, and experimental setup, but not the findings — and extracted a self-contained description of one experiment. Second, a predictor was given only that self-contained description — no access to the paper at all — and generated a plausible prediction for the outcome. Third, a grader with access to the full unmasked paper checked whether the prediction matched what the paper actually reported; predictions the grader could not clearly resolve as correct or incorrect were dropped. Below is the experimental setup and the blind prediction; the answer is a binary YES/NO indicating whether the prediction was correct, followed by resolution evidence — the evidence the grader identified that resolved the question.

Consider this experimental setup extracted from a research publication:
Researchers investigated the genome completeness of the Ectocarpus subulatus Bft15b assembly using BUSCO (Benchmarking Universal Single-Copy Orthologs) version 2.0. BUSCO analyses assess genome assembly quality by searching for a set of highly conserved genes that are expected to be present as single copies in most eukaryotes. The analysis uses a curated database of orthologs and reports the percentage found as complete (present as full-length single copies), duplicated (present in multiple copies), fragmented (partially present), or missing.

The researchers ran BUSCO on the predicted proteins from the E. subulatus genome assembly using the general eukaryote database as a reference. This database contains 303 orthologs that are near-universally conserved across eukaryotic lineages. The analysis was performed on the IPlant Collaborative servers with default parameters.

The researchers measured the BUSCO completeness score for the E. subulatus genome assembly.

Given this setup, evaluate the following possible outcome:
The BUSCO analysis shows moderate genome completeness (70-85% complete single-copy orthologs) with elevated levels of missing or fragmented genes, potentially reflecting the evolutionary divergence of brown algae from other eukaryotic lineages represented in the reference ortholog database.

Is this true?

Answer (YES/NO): NO